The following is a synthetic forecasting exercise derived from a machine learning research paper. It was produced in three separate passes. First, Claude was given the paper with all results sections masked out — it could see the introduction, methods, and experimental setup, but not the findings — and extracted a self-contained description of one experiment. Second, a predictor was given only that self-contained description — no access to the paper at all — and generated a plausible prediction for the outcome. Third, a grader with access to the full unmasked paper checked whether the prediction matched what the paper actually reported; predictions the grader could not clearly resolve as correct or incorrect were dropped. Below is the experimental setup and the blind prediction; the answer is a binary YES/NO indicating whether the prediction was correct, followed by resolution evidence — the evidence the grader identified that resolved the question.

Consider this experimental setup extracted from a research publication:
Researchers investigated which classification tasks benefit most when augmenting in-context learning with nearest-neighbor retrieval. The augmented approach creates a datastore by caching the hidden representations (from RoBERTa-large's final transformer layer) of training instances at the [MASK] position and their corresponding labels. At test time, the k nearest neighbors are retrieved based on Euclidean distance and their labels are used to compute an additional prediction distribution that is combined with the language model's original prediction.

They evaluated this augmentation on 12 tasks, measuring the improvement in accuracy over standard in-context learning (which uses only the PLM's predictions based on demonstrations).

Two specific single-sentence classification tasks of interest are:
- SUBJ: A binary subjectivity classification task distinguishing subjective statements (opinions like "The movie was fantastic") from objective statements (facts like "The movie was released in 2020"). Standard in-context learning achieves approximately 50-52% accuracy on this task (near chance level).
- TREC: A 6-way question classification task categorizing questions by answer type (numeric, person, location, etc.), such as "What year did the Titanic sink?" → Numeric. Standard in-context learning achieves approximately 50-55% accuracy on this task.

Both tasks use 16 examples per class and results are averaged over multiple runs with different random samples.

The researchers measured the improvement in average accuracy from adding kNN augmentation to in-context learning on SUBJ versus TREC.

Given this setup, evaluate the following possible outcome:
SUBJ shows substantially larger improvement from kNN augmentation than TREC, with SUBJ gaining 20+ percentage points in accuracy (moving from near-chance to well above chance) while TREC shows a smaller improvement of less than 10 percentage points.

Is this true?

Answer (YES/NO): NO